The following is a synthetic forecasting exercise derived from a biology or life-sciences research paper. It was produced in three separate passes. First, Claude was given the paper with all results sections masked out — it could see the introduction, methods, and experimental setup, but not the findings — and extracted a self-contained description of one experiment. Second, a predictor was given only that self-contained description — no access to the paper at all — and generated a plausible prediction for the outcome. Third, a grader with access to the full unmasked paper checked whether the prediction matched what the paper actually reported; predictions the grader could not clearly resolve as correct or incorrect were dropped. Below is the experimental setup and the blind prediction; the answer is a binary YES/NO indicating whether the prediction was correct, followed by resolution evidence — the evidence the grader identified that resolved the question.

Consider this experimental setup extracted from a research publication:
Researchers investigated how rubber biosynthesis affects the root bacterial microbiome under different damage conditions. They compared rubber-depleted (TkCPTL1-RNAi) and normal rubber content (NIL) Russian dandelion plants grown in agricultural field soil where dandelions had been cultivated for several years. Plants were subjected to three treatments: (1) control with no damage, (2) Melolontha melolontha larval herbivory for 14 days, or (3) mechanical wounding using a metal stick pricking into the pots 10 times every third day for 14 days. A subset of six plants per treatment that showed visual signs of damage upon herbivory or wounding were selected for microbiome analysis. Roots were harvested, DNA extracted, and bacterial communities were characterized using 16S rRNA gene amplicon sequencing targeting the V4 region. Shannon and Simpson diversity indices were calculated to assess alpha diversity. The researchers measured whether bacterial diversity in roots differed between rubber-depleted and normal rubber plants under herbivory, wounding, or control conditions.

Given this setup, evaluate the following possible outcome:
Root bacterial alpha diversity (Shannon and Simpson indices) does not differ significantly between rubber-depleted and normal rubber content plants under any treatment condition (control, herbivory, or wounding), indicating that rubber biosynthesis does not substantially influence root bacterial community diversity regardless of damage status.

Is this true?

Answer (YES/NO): YES